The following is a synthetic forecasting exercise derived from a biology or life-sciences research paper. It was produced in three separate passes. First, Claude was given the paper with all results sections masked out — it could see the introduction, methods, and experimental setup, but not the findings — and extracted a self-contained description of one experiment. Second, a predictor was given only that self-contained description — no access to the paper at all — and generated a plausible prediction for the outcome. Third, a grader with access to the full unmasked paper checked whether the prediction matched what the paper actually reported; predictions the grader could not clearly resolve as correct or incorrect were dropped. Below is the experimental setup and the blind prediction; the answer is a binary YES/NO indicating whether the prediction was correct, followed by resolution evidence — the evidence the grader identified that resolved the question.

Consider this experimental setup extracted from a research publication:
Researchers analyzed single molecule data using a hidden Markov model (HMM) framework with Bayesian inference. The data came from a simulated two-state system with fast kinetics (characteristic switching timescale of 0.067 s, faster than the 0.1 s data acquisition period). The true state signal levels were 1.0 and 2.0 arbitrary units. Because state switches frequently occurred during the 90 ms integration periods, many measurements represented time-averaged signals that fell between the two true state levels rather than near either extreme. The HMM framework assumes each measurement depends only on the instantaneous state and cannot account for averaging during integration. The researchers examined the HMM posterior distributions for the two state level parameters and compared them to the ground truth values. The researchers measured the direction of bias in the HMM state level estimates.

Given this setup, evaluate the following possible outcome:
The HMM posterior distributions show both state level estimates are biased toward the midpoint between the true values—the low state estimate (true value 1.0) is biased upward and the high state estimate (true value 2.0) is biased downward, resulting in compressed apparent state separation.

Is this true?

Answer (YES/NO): YES